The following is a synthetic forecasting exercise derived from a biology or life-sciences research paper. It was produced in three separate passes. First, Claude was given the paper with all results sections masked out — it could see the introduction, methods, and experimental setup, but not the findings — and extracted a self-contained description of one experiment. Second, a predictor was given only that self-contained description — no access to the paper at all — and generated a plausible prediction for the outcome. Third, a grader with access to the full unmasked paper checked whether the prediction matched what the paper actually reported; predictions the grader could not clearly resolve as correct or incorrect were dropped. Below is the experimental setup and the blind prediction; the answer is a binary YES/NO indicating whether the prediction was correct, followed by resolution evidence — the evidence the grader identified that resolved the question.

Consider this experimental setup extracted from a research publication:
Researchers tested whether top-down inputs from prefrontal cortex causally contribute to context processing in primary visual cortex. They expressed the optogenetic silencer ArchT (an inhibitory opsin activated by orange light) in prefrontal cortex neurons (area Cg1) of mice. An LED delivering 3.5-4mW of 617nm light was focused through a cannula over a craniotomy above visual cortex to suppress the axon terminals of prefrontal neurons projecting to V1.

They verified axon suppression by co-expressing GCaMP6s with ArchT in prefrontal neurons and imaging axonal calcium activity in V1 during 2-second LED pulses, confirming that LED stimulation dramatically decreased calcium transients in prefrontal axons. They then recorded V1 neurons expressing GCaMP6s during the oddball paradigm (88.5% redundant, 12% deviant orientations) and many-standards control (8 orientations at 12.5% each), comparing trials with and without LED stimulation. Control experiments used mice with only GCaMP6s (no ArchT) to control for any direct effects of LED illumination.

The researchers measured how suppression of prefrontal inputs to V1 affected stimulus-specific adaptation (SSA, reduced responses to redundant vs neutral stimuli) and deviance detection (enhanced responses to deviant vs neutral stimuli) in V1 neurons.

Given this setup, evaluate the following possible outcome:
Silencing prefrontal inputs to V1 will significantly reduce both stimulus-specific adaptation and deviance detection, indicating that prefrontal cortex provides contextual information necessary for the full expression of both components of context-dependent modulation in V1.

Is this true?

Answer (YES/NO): NO